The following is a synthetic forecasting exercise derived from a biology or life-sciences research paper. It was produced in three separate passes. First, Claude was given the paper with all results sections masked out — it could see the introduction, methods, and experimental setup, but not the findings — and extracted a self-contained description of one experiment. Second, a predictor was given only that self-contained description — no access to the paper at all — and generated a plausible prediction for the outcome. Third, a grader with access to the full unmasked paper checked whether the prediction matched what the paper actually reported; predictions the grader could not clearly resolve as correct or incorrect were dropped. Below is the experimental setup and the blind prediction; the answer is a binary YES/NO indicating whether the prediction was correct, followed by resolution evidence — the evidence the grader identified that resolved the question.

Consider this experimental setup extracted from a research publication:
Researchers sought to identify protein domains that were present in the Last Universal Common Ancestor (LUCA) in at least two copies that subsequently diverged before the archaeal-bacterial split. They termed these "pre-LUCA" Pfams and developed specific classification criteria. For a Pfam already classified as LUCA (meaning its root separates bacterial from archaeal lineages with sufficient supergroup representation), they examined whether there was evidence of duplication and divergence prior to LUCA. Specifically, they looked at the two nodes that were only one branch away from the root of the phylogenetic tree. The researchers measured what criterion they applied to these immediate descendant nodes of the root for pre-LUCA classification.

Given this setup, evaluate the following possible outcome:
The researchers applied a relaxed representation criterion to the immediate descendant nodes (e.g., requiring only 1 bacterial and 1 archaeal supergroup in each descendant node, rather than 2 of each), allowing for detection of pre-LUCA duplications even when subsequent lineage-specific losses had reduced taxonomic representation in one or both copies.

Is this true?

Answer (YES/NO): NO